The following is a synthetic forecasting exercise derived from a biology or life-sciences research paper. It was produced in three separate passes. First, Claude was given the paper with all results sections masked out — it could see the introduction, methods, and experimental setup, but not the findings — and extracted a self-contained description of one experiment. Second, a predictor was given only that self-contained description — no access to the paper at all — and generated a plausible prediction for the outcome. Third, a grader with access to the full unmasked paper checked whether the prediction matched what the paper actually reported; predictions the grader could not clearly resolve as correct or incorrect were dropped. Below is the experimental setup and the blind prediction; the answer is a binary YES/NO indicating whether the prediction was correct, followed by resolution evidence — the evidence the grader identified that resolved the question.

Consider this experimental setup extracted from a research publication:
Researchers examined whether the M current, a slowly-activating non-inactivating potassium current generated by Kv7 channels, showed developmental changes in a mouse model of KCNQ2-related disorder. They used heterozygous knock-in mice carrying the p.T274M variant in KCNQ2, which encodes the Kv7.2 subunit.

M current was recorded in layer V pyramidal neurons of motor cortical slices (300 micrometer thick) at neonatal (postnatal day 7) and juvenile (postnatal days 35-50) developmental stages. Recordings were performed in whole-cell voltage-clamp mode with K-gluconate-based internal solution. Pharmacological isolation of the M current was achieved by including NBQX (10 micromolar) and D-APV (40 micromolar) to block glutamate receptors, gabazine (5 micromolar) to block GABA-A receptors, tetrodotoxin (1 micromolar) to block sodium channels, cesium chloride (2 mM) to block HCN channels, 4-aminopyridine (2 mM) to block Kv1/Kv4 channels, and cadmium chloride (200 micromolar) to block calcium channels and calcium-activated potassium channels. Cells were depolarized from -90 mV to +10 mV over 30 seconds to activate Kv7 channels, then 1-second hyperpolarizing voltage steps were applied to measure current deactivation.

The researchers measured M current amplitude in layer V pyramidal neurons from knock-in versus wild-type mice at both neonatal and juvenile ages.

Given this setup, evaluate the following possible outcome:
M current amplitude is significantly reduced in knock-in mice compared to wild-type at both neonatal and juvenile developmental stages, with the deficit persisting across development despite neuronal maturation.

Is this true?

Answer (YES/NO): NO